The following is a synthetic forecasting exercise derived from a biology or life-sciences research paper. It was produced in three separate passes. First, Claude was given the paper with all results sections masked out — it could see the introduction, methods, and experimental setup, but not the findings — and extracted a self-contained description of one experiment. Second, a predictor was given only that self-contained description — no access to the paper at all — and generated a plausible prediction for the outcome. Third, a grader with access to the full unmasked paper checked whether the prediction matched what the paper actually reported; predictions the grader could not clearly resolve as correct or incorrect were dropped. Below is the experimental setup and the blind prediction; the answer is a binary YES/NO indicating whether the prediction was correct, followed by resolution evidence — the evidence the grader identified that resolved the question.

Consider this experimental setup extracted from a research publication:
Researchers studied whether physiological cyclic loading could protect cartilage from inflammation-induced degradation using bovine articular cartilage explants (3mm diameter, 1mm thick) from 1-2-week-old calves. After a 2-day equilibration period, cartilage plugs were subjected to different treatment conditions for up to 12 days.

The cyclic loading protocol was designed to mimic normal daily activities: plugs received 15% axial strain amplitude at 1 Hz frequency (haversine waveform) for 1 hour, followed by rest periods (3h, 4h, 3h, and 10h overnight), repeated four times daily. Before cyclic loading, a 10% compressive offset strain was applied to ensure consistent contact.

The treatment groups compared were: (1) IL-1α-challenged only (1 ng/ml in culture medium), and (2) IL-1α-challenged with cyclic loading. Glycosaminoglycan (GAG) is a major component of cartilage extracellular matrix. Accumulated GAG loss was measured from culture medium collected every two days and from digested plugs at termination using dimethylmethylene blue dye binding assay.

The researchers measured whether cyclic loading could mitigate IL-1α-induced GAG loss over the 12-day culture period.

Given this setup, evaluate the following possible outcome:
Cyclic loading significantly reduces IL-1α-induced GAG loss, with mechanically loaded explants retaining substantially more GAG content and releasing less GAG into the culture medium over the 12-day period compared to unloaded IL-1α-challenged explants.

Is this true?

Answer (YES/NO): NO